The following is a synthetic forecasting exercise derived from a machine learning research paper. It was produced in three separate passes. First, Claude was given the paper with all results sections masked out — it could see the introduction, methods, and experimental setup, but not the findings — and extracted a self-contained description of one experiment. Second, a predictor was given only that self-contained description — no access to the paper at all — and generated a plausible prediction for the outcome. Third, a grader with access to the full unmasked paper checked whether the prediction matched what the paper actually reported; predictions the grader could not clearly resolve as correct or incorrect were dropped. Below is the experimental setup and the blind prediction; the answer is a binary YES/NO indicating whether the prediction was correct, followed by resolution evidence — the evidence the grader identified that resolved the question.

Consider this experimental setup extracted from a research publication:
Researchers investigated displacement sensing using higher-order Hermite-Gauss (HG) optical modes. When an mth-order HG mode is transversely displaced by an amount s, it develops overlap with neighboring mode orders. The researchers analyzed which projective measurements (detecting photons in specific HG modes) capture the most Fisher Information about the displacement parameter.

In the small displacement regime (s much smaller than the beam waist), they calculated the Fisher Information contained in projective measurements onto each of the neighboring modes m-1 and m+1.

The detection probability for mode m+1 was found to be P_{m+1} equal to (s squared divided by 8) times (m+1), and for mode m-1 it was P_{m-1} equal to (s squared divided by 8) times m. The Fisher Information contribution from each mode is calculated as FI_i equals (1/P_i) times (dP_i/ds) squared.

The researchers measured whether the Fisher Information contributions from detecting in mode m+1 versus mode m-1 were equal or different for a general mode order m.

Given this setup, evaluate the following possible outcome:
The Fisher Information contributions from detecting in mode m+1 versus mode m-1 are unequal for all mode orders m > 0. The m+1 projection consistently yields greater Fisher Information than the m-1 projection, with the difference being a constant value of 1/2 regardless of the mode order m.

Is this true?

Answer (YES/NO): YES